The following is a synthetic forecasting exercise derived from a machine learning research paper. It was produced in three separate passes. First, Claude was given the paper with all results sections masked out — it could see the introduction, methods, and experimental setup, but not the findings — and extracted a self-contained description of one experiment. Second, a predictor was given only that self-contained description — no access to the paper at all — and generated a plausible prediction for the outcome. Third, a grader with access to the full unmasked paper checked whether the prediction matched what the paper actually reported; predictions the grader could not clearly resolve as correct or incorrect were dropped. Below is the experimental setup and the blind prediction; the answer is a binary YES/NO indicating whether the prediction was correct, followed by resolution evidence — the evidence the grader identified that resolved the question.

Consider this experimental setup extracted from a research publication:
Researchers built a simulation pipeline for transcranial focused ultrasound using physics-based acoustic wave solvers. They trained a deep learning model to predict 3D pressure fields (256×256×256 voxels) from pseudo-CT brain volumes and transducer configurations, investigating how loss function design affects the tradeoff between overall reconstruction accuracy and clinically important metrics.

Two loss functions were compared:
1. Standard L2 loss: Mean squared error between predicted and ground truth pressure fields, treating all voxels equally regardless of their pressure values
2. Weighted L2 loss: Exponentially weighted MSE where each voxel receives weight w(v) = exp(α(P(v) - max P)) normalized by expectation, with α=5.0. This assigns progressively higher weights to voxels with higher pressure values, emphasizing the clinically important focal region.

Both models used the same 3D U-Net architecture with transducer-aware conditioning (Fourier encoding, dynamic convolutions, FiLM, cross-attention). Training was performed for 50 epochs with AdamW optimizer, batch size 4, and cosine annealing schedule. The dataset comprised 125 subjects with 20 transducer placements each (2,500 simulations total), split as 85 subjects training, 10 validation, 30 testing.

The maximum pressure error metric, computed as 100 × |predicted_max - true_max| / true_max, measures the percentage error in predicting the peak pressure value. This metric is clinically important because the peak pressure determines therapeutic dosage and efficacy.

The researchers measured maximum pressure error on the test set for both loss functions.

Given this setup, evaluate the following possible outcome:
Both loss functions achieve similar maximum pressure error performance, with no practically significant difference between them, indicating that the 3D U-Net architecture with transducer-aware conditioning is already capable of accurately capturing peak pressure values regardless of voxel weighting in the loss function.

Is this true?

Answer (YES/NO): NO